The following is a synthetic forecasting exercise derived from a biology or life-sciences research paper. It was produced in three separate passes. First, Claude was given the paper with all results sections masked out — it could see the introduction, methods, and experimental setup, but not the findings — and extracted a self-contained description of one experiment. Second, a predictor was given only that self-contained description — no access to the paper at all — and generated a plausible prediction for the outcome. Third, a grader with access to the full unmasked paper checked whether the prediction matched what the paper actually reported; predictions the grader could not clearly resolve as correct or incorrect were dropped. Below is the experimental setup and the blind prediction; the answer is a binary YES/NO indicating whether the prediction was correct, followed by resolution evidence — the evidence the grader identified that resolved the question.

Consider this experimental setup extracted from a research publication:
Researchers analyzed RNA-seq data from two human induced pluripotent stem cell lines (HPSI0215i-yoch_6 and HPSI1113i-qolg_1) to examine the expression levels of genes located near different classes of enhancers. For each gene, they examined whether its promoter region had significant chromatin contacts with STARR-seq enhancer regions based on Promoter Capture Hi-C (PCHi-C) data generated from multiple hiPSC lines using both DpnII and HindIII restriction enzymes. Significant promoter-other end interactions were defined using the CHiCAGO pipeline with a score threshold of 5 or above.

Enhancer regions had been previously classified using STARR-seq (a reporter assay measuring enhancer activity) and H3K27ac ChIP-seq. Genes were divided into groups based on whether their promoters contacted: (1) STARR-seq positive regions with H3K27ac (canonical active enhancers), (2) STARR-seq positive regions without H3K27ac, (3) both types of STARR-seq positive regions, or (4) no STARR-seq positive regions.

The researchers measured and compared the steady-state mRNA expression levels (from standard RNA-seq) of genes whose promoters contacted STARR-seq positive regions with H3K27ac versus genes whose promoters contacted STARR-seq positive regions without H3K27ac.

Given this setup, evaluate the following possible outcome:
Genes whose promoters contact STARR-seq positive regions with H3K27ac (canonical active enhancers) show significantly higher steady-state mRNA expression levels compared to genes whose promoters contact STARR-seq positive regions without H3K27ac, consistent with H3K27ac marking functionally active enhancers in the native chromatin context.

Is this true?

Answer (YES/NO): YES